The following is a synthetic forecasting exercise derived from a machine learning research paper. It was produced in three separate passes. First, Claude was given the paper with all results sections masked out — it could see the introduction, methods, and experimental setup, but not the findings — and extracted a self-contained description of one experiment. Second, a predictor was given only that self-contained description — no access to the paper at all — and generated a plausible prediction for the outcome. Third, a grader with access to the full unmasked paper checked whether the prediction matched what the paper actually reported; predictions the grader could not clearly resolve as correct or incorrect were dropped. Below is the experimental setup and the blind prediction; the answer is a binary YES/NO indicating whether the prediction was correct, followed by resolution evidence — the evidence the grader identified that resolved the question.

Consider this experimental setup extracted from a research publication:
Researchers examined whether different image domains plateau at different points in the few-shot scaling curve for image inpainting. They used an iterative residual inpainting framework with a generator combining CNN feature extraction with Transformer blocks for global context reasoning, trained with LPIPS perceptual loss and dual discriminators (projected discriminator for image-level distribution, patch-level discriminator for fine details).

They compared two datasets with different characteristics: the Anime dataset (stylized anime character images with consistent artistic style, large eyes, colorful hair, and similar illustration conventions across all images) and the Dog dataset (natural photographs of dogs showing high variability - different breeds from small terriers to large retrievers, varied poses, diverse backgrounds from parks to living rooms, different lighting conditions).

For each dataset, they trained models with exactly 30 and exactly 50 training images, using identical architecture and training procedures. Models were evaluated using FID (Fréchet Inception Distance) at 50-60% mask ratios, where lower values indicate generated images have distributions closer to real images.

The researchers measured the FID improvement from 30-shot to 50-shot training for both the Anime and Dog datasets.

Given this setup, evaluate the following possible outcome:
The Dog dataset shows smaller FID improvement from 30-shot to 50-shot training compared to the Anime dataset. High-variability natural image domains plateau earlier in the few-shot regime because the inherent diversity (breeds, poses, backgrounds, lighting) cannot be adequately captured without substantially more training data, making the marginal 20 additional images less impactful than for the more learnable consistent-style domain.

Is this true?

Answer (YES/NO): NO